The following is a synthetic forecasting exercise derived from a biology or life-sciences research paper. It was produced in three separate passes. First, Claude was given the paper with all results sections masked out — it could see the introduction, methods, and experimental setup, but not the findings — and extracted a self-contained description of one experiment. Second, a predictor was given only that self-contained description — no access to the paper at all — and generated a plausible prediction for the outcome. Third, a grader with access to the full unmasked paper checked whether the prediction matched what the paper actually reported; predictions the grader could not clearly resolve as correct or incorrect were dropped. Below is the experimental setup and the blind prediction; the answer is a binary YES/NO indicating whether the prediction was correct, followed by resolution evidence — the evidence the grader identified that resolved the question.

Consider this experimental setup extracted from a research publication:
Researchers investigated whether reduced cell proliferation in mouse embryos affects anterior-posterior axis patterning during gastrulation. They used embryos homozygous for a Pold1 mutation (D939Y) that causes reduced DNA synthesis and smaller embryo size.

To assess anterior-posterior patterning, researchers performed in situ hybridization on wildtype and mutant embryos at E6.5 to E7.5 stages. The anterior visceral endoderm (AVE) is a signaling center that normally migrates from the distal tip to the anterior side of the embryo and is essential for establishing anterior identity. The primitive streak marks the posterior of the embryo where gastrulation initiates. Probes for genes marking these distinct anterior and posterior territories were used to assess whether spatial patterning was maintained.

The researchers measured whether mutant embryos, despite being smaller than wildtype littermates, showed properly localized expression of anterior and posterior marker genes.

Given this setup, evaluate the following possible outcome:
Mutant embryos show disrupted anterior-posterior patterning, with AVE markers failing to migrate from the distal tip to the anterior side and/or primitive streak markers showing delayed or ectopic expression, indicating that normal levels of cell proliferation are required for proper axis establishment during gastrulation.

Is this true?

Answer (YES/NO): NO